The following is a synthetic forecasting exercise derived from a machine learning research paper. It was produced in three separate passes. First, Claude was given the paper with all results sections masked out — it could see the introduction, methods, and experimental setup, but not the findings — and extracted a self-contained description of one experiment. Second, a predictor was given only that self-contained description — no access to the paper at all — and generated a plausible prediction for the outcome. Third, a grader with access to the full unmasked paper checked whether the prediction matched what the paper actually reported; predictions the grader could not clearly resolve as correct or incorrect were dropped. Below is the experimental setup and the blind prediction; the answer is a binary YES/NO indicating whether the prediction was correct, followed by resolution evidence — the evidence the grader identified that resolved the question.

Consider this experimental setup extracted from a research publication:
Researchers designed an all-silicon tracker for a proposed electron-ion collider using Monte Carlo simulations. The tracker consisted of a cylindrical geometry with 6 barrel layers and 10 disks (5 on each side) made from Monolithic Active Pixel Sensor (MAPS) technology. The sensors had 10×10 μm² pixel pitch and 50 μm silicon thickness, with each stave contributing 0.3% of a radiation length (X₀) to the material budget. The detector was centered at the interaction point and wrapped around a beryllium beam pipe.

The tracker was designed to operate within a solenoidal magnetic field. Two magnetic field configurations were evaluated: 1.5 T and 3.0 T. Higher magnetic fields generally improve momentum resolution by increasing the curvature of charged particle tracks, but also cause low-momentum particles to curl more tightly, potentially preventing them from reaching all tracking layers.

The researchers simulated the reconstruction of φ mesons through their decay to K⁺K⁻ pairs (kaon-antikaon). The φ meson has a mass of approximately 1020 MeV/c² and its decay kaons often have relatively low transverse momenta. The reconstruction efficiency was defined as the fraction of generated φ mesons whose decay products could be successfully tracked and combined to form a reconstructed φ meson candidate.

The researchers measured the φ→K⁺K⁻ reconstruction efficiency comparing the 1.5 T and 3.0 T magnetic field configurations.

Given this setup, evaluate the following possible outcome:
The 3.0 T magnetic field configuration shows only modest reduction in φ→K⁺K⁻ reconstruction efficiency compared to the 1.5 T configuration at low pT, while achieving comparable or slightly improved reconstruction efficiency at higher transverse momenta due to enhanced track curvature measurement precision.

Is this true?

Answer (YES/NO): NO